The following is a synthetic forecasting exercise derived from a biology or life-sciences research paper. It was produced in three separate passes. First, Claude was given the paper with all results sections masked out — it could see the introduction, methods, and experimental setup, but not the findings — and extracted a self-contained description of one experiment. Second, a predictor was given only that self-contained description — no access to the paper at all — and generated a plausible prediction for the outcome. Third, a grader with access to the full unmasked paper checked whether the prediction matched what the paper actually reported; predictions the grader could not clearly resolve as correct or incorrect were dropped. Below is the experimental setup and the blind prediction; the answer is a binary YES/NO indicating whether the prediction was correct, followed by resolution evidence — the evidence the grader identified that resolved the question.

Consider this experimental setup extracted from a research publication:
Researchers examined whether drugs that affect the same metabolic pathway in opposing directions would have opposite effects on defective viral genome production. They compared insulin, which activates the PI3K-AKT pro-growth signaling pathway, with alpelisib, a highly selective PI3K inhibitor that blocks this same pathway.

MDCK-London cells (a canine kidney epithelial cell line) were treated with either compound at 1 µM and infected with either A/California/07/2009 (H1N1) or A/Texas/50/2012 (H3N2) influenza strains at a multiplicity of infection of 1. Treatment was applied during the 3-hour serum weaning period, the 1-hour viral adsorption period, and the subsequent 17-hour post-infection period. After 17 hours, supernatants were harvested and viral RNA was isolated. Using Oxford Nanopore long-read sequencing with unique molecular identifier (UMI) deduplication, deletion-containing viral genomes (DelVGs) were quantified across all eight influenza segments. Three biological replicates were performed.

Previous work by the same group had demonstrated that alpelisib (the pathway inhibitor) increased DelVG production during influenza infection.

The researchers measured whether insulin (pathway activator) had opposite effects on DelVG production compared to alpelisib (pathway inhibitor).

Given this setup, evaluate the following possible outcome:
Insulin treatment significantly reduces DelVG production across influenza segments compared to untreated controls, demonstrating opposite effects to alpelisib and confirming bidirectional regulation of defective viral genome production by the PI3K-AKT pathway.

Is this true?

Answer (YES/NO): NO